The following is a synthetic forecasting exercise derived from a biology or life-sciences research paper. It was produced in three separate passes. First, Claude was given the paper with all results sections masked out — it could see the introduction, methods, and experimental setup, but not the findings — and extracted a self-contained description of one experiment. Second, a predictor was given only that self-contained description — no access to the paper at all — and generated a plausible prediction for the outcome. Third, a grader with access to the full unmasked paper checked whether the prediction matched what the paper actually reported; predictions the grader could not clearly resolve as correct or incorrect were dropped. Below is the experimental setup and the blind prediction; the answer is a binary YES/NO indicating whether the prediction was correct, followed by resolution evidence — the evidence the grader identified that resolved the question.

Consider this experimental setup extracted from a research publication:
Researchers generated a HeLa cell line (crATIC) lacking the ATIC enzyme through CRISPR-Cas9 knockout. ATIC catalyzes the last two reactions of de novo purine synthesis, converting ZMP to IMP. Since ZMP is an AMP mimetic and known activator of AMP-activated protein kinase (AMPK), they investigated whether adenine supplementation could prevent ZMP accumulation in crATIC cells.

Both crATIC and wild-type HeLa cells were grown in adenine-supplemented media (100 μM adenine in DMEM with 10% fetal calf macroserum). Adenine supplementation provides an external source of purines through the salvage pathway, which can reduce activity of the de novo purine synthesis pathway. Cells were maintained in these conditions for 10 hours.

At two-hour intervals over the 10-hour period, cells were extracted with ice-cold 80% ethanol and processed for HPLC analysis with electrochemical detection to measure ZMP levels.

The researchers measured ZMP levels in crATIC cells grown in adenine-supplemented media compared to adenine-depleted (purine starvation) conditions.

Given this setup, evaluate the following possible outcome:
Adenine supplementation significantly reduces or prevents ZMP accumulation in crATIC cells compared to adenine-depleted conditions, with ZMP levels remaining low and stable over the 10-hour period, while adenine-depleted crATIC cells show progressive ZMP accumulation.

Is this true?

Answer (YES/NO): YES